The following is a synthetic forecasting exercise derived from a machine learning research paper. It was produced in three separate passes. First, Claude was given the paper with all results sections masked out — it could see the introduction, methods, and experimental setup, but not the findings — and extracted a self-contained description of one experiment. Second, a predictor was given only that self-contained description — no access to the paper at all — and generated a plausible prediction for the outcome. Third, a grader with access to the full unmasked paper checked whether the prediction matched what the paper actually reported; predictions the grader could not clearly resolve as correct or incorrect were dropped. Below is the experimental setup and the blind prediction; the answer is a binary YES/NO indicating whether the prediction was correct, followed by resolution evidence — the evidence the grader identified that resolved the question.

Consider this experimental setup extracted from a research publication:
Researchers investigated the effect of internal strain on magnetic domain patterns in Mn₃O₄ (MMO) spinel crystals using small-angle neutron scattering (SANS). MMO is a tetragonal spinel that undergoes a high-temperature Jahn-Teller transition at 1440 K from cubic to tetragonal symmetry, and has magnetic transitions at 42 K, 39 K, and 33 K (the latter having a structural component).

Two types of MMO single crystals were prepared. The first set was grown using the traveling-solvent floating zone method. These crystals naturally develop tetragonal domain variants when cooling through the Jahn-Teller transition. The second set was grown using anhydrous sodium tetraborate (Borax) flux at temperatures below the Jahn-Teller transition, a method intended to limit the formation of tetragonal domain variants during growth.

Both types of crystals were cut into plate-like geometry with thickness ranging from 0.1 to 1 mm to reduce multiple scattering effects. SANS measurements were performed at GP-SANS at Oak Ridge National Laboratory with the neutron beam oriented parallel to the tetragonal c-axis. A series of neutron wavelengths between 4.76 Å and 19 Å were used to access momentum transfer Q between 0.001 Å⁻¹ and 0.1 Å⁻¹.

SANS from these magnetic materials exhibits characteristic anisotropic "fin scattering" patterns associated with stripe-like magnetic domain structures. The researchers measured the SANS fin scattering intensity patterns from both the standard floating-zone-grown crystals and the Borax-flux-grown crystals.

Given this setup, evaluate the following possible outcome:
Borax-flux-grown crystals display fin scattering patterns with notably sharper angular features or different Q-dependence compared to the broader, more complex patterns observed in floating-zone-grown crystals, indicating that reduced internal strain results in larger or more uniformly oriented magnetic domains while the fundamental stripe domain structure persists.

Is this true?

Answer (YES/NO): NO